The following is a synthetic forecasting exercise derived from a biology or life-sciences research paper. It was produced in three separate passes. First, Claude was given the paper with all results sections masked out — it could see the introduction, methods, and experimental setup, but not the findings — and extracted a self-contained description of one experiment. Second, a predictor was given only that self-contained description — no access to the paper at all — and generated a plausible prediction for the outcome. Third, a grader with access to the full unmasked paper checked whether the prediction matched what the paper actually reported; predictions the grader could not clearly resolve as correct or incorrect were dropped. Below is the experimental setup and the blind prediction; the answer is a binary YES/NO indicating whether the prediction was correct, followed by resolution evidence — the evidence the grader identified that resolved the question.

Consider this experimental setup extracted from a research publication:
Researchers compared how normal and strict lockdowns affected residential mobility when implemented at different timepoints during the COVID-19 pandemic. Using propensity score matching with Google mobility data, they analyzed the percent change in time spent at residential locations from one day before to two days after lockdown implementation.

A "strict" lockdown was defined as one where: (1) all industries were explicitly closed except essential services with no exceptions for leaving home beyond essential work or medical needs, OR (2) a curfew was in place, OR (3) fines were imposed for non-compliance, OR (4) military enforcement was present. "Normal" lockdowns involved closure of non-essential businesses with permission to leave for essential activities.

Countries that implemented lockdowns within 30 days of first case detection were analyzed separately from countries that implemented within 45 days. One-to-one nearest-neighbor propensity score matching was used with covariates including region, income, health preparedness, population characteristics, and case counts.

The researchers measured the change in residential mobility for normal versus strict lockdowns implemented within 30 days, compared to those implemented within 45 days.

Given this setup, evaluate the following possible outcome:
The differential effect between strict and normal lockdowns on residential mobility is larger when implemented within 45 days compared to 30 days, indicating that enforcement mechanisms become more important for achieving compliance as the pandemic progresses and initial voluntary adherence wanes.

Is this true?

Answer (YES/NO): NO